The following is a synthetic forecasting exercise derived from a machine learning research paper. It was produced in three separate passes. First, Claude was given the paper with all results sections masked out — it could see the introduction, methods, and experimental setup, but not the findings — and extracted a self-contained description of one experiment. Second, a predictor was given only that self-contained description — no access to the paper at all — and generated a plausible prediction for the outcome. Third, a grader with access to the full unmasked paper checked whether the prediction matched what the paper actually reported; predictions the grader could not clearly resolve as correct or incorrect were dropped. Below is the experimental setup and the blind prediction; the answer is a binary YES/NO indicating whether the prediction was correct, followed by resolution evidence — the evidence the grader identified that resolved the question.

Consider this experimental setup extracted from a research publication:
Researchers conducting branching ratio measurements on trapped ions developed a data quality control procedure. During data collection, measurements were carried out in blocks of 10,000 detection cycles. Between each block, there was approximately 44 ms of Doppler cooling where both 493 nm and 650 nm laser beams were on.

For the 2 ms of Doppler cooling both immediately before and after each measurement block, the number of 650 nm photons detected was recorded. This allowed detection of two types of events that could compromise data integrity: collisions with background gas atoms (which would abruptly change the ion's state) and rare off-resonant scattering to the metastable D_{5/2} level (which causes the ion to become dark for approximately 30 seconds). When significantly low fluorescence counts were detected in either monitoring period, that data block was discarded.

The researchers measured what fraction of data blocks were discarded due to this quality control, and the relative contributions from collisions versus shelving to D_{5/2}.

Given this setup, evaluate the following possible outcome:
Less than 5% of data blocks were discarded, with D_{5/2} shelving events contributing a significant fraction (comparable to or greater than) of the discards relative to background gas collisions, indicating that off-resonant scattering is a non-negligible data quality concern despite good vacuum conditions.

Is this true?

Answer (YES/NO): YES